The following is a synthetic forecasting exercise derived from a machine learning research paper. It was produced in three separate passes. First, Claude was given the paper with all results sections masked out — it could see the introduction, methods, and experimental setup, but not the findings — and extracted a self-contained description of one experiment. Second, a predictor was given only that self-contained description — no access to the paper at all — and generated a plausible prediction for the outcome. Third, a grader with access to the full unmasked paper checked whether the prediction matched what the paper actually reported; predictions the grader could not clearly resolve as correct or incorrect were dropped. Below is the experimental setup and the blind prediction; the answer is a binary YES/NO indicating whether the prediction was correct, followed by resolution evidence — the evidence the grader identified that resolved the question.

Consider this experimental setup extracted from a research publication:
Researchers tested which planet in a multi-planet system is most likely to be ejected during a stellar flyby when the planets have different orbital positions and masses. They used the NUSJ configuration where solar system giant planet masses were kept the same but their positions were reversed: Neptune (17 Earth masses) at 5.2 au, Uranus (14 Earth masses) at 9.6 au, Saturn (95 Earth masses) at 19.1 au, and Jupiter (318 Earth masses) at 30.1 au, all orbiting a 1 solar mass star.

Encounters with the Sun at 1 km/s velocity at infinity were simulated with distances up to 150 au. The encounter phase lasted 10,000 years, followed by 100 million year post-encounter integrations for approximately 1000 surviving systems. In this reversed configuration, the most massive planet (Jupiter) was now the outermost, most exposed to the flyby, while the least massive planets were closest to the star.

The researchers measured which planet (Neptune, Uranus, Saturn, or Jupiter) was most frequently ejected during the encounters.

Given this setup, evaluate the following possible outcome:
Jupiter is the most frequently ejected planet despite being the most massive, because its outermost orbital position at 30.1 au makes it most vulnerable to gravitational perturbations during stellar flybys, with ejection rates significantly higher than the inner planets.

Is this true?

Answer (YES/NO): NO